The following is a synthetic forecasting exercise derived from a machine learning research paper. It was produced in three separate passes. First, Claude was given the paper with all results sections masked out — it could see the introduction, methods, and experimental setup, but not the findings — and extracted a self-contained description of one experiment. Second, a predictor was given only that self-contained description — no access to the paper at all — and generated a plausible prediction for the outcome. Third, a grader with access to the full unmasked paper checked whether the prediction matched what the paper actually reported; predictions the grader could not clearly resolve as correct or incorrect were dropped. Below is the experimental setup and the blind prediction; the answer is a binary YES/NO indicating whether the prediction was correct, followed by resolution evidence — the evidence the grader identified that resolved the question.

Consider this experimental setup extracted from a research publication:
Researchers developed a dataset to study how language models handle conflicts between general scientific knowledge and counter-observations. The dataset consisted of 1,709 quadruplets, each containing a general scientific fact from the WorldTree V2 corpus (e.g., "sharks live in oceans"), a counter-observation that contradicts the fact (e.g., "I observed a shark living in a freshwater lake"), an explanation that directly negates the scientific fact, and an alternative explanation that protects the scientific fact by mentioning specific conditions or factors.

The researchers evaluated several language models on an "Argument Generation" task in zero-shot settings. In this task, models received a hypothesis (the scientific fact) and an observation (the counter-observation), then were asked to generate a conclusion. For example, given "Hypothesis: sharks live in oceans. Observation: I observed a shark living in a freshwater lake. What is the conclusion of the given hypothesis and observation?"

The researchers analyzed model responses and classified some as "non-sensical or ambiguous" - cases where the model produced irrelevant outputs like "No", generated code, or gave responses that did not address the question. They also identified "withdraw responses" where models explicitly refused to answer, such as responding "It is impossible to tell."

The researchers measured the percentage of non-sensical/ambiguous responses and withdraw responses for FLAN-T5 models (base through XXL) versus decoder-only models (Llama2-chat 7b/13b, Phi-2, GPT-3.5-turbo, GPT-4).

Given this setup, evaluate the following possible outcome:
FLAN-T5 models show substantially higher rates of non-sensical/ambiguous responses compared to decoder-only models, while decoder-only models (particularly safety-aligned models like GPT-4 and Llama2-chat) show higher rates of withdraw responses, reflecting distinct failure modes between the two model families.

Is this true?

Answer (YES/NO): NO